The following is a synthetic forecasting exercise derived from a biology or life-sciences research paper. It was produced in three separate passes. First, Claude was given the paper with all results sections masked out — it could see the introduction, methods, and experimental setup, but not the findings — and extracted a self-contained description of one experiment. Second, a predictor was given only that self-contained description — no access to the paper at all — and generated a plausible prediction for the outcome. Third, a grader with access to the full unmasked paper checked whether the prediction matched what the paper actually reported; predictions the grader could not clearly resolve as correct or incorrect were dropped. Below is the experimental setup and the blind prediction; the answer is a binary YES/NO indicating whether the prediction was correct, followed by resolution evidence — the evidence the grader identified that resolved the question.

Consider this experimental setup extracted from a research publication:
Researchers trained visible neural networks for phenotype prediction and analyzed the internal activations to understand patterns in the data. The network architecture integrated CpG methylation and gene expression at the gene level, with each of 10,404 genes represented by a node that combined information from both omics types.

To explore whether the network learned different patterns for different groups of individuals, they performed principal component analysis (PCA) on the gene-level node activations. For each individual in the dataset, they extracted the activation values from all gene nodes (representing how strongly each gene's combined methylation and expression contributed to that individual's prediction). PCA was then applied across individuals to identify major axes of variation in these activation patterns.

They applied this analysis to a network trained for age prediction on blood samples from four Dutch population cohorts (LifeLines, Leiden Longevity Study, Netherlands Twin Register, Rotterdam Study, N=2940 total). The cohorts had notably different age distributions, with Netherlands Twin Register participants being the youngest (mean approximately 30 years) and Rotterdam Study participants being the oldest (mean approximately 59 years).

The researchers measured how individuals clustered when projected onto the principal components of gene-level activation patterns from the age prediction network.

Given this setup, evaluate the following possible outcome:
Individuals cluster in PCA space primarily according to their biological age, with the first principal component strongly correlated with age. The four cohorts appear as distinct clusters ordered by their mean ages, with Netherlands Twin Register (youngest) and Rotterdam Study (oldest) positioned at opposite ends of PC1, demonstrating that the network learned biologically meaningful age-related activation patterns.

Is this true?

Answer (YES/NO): NO